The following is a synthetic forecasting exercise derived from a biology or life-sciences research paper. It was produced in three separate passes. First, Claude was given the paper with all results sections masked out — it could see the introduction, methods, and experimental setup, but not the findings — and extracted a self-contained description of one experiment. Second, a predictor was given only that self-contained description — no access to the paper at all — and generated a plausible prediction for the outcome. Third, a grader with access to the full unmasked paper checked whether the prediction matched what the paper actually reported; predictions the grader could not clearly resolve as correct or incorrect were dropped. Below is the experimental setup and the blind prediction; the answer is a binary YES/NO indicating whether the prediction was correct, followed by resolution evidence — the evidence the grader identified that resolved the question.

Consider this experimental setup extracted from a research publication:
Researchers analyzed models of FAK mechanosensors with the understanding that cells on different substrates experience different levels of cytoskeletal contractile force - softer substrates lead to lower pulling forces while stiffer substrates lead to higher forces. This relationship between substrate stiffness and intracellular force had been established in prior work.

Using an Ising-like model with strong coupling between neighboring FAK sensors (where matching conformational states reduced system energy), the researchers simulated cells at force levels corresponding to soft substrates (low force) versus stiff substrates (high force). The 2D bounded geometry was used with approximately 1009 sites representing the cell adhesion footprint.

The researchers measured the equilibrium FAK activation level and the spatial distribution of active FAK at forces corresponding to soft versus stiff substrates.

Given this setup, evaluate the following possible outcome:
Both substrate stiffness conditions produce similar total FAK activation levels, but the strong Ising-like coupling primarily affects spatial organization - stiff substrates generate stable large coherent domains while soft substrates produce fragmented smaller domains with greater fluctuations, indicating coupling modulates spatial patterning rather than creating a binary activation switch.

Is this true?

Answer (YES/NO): NO